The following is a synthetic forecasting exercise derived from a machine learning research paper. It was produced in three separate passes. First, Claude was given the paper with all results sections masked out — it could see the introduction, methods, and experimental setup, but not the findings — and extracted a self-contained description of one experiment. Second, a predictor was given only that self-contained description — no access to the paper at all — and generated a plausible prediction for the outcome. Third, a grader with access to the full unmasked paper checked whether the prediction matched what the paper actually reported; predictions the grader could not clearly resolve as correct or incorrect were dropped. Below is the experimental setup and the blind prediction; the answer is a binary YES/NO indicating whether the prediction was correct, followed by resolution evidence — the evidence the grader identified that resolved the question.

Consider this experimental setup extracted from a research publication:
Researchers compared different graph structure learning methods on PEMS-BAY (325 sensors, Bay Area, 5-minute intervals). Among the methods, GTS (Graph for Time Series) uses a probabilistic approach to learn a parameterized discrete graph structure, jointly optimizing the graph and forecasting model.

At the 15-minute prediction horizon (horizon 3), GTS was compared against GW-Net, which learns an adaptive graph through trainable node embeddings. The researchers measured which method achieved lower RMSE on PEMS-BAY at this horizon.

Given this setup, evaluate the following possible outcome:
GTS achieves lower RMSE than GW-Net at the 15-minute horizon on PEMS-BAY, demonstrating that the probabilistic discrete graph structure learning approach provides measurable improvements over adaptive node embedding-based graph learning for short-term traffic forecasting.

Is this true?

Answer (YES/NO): YES